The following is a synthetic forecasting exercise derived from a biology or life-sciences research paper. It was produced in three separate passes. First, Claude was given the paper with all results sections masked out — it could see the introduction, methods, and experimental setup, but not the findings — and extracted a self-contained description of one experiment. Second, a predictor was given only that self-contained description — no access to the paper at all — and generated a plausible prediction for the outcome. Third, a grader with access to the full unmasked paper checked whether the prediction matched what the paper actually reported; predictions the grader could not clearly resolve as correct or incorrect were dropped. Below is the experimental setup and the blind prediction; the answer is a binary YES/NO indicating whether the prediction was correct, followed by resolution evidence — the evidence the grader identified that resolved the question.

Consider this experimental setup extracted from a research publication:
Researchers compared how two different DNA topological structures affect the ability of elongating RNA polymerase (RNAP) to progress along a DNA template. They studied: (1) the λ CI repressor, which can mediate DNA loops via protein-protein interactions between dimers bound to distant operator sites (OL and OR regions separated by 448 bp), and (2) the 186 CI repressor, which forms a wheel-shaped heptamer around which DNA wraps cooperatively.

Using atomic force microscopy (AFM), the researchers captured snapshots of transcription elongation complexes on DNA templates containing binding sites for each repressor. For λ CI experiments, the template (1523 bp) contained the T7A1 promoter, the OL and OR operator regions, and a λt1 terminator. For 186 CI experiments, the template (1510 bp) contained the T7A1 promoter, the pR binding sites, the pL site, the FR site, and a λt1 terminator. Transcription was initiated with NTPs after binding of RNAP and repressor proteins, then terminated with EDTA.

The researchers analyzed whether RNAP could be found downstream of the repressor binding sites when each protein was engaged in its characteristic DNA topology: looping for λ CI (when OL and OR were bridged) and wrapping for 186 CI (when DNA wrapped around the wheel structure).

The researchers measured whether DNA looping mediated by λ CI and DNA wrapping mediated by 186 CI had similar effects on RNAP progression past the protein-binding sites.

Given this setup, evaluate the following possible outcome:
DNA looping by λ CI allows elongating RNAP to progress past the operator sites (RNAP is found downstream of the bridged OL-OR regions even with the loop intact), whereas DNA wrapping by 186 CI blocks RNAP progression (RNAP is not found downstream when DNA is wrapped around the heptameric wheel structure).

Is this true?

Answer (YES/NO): NO